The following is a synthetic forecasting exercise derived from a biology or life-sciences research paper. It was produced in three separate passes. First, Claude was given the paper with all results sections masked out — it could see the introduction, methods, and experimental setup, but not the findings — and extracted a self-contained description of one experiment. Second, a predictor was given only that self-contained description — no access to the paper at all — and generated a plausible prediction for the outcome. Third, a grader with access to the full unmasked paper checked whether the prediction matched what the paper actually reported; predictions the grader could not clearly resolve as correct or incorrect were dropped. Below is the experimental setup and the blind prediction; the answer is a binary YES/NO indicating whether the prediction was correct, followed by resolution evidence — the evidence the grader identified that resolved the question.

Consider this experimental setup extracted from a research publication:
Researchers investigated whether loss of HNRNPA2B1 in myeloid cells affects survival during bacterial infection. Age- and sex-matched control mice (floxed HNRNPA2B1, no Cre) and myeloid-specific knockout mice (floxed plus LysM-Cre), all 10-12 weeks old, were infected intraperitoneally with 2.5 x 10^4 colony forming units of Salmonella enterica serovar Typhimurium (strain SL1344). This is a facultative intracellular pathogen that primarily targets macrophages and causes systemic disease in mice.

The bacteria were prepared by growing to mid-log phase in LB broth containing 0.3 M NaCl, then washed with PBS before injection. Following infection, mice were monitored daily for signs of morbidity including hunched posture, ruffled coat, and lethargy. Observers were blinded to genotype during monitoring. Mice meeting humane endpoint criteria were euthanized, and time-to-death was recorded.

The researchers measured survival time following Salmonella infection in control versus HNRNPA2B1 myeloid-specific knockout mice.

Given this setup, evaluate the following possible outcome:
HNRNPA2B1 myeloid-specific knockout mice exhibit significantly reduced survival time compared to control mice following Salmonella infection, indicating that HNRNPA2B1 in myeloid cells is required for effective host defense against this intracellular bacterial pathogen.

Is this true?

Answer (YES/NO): YES